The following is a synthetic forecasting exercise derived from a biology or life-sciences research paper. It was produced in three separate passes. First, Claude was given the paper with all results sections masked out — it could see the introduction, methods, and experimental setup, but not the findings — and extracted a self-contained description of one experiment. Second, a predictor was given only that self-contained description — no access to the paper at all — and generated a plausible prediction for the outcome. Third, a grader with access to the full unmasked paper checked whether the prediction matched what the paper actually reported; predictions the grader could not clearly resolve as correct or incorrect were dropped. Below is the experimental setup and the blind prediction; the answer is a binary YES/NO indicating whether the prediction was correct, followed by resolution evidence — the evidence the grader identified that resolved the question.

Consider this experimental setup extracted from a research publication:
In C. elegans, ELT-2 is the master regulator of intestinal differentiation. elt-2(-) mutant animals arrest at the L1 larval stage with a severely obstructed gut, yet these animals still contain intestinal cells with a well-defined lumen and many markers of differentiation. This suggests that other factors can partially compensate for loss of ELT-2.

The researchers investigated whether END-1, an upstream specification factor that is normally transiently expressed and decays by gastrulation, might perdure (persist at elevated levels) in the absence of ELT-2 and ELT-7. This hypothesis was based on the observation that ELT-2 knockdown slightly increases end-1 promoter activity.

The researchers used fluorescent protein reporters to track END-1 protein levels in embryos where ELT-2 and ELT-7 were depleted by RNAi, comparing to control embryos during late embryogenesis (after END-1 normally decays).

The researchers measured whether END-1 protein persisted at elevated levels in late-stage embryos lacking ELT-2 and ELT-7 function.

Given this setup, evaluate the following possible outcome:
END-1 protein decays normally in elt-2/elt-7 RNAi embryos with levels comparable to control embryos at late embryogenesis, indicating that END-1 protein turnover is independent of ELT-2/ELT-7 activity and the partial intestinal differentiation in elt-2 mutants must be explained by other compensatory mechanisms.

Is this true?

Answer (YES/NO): NO